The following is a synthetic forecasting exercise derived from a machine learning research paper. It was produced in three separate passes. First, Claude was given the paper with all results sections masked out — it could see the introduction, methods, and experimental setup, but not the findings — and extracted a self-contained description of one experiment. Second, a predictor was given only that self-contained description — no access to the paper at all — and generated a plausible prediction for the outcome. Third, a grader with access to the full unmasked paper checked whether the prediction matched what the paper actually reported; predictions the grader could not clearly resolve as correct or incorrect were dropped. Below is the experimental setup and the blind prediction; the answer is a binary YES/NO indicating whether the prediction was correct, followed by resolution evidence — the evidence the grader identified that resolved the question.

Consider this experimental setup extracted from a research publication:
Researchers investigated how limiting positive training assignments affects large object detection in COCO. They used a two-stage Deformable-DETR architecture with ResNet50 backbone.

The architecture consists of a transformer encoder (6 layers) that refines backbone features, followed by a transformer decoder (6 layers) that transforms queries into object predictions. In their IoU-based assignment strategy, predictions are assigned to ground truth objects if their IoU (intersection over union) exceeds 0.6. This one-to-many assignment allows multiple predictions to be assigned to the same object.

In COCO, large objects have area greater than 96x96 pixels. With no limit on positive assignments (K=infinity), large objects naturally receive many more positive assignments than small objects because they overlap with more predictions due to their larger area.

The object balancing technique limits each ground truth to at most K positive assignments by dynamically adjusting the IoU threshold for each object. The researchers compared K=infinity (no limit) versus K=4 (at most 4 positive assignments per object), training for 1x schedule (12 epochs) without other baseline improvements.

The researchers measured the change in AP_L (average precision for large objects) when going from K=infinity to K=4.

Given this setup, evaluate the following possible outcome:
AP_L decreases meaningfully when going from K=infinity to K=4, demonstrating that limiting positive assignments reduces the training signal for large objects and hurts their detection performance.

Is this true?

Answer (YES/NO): NO